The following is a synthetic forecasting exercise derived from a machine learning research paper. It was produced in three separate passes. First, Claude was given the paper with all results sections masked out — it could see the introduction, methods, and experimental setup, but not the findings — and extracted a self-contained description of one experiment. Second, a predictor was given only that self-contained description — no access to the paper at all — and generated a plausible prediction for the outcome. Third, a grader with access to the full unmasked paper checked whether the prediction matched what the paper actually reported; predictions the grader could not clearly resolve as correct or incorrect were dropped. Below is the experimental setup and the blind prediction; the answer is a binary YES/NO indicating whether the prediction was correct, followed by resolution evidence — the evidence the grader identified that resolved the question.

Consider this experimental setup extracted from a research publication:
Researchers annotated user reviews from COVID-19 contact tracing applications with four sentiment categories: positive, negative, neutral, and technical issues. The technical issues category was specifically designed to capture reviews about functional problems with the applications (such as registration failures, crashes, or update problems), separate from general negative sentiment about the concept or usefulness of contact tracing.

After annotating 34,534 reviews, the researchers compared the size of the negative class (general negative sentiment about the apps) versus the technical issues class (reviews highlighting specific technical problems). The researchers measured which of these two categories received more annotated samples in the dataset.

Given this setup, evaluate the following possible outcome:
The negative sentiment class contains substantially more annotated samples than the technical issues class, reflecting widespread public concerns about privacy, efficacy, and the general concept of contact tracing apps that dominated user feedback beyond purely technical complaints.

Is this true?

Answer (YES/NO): NO